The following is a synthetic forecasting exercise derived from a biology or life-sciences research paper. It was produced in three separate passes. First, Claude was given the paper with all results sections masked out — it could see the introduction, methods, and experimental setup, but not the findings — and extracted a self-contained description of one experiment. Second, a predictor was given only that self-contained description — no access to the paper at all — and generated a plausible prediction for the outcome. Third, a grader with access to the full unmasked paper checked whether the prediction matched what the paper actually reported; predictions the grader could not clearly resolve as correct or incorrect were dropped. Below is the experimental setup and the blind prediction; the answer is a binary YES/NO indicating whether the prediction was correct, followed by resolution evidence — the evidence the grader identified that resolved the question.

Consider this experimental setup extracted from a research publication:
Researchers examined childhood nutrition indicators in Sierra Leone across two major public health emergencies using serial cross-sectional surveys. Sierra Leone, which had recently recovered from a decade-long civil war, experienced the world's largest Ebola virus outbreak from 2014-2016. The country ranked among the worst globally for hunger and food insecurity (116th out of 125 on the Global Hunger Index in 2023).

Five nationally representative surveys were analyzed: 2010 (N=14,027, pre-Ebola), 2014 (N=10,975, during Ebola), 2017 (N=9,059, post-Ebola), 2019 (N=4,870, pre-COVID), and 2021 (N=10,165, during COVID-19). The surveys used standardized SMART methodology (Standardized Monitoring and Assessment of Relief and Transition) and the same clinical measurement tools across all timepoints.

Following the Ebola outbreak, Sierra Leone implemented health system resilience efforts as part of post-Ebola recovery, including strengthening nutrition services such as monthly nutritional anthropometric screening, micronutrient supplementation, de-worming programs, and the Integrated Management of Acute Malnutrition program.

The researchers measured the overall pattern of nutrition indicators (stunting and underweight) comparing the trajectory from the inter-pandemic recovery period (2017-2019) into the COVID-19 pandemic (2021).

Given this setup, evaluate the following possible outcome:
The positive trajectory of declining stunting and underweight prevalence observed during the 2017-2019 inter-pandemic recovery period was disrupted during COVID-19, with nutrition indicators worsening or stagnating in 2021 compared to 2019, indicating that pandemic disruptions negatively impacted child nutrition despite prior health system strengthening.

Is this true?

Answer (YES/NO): YES